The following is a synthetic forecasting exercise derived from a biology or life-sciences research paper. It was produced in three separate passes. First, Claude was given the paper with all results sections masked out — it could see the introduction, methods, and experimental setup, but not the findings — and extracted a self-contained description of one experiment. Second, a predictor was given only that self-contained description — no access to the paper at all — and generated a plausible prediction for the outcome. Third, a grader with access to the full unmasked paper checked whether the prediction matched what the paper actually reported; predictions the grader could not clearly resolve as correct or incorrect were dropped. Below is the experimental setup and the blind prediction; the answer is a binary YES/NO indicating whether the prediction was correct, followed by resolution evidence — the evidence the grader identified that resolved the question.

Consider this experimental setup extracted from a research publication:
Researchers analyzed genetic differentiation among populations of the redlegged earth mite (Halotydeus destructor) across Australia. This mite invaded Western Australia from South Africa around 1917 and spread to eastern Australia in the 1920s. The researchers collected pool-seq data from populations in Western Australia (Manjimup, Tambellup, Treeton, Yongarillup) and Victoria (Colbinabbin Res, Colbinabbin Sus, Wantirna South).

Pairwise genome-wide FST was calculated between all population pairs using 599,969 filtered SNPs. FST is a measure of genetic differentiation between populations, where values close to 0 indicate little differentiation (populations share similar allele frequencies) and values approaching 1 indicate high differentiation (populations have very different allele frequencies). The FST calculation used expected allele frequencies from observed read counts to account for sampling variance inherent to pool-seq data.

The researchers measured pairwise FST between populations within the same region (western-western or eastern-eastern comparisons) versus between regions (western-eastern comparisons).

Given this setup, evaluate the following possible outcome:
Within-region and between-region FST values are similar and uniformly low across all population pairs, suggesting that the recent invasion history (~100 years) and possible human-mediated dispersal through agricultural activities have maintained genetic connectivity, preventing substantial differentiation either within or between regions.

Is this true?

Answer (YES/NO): NO